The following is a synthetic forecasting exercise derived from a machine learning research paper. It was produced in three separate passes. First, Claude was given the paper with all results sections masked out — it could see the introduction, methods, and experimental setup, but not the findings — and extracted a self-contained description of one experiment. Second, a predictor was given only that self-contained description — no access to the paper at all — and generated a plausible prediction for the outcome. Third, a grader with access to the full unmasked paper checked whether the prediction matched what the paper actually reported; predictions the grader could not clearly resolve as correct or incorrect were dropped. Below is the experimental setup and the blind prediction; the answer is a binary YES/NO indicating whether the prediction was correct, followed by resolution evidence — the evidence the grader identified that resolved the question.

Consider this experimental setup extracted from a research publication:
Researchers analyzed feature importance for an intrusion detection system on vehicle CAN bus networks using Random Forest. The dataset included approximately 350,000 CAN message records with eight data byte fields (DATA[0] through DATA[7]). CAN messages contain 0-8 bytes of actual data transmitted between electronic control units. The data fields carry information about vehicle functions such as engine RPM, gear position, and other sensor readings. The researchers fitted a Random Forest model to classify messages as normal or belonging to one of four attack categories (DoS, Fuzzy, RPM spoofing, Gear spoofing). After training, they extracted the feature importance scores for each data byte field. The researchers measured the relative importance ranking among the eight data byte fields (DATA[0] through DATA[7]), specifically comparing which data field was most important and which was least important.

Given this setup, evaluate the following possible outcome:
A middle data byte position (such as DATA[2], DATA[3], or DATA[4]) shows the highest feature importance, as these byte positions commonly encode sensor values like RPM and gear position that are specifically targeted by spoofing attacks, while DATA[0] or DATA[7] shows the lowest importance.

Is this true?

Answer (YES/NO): NO